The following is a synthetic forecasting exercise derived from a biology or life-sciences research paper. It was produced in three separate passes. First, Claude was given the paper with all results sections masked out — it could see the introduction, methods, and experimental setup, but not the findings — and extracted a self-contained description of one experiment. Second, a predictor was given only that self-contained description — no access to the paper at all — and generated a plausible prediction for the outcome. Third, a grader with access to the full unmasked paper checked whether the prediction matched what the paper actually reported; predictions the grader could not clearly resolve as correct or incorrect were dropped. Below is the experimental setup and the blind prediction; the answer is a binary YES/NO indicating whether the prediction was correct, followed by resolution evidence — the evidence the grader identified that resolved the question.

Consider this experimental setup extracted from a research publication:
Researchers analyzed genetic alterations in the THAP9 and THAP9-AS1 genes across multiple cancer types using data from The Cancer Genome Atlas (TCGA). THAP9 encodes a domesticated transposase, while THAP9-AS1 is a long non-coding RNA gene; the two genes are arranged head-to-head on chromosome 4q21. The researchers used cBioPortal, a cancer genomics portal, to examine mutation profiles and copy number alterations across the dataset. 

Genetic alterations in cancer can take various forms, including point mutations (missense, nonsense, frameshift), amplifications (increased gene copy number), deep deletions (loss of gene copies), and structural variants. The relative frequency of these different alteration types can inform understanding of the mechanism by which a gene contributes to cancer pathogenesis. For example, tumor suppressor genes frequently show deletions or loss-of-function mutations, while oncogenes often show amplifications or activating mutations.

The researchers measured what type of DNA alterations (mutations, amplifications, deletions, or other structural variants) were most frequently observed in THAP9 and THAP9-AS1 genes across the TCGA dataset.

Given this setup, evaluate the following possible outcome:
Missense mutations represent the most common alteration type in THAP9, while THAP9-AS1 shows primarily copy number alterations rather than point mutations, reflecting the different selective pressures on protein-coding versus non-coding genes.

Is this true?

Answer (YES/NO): NO